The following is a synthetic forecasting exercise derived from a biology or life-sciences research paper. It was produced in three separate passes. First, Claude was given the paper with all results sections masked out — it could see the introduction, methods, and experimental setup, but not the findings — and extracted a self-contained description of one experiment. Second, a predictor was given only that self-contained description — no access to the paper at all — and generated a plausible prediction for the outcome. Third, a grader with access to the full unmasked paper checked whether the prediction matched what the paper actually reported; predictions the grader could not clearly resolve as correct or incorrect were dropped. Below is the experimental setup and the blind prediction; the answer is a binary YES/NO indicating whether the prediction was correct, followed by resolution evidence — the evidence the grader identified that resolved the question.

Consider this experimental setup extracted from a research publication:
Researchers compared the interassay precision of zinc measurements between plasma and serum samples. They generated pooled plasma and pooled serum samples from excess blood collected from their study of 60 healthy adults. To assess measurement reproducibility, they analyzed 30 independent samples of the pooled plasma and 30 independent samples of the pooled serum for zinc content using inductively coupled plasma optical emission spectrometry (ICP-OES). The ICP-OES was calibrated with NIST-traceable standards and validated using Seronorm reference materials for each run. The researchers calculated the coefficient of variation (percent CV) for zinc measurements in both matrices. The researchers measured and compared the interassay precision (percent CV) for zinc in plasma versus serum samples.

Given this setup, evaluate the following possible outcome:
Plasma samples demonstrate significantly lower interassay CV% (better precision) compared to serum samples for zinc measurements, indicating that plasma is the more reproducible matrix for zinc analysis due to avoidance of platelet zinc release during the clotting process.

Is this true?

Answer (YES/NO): NO